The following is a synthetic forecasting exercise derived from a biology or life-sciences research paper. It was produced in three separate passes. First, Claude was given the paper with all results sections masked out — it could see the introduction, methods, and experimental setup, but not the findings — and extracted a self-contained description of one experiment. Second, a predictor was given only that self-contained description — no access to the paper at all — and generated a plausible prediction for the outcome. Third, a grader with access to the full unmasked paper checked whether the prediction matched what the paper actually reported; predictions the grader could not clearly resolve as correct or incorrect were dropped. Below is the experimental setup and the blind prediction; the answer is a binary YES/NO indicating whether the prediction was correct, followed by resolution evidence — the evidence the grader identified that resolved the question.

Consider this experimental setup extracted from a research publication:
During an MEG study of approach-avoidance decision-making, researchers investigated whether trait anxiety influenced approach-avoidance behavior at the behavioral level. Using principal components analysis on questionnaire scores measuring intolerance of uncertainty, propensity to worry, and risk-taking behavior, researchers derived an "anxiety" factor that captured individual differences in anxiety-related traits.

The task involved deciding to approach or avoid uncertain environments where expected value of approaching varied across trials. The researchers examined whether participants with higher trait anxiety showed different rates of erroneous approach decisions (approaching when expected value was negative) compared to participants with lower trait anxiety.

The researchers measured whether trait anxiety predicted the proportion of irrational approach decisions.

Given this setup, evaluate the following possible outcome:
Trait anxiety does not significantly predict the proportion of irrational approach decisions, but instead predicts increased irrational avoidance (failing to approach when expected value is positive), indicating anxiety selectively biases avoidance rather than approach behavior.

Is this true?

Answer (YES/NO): NO